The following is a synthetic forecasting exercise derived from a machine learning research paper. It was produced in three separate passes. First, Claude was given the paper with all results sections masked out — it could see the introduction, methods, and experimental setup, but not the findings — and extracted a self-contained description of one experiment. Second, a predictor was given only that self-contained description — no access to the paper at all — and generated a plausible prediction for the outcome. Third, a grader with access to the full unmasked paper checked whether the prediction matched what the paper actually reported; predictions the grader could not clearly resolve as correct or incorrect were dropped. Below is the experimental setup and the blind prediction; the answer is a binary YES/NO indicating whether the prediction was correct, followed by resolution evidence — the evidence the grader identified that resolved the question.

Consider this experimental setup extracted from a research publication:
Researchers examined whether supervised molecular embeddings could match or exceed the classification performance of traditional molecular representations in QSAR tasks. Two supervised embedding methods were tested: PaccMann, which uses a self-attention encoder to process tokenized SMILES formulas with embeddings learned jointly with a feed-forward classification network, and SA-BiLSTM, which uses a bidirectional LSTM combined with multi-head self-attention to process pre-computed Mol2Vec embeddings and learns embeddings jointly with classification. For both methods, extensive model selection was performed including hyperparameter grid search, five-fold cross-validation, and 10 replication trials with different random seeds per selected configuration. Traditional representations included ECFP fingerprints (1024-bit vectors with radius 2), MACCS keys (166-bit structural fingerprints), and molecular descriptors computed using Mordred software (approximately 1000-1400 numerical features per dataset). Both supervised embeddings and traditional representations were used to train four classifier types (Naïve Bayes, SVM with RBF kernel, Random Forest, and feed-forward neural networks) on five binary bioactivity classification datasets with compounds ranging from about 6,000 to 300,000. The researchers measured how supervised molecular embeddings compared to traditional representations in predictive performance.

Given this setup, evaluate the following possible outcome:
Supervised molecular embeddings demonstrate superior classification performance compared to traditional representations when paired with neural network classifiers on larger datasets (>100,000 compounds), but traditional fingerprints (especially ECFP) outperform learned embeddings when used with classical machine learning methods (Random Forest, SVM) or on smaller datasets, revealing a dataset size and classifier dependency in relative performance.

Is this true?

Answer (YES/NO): NO